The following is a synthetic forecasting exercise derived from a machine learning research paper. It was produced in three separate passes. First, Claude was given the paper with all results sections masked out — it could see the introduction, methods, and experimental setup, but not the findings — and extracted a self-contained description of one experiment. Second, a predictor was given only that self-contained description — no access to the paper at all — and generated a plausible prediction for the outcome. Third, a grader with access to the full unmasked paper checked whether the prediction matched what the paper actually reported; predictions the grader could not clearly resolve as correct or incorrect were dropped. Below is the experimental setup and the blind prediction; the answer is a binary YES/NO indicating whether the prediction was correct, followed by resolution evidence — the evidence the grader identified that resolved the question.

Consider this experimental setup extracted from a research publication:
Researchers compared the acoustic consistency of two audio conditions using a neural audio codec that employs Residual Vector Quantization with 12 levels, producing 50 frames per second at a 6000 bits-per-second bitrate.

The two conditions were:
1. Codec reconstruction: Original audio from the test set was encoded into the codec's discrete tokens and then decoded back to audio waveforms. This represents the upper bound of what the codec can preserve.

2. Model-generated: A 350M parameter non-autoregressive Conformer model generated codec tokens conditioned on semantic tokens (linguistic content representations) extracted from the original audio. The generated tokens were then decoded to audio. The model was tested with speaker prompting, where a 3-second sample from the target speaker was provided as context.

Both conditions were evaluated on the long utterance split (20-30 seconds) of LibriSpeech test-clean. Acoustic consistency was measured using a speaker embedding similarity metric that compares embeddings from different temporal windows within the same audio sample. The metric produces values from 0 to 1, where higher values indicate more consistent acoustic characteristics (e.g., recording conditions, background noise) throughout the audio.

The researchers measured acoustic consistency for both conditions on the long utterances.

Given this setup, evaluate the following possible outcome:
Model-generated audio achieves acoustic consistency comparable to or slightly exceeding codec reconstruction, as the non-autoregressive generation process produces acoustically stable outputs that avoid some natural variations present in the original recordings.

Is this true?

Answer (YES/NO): NO